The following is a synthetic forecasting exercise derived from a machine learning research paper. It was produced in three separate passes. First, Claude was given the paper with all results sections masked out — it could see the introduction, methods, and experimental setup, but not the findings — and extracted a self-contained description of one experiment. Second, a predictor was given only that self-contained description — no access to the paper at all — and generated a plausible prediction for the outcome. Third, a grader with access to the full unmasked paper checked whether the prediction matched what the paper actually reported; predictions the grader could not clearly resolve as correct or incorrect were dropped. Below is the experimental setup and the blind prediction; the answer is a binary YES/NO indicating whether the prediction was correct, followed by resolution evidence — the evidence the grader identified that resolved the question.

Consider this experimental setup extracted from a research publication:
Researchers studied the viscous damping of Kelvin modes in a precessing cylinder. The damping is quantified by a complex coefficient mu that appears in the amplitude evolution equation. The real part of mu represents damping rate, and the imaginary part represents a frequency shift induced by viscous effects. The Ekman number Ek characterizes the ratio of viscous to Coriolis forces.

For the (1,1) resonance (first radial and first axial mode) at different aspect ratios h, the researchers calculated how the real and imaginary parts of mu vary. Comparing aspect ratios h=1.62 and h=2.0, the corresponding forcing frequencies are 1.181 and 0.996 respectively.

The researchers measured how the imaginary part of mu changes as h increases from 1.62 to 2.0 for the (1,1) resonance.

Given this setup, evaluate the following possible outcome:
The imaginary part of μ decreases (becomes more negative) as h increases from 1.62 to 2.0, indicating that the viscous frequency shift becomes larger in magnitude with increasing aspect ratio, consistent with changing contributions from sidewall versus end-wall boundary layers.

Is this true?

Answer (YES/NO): NO